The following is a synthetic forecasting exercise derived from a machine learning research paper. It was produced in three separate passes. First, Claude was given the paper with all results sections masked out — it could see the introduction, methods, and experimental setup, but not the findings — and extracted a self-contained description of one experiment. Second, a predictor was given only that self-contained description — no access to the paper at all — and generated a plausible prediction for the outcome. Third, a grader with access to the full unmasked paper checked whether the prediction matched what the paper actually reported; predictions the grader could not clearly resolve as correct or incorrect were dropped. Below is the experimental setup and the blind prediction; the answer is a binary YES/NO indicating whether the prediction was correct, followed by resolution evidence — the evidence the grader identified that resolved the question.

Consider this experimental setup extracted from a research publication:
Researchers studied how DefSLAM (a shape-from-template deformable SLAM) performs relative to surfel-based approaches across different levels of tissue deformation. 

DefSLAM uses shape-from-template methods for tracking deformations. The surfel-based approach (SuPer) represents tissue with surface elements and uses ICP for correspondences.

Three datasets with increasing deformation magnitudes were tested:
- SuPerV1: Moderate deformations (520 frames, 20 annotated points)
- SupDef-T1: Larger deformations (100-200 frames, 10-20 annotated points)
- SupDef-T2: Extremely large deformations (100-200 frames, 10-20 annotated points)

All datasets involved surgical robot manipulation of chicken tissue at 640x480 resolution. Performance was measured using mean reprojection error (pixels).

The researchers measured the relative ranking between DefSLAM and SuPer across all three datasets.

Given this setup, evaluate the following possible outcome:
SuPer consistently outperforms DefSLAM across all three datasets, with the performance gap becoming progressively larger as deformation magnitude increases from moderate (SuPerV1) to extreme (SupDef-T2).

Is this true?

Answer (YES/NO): NO